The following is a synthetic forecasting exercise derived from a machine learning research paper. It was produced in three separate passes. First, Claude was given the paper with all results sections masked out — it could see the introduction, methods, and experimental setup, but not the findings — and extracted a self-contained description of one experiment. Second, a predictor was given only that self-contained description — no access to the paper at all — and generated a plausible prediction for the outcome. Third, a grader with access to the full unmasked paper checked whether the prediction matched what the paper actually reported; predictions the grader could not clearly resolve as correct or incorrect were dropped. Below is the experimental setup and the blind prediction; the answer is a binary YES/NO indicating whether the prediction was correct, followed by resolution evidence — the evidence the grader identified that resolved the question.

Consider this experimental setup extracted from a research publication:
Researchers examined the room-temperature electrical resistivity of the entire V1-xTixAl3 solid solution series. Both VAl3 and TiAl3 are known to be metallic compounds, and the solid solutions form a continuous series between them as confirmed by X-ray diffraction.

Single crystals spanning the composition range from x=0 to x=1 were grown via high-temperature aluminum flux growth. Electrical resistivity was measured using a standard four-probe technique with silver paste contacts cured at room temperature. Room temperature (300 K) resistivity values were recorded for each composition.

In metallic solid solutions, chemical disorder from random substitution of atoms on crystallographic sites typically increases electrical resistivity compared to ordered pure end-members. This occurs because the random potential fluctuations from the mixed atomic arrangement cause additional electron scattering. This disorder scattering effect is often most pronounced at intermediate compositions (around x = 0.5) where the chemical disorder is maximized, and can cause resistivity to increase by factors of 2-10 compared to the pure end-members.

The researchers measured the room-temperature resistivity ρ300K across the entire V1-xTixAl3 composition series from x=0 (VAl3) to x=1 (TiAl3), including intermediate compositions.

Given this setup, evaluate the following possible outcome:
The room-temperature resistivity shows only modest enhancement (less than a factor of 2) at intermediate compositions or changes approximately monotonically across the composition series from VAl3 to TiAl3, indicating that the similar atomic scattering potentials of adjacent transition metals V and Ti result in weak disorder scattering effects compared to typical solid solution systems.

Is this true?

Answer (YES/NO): YES